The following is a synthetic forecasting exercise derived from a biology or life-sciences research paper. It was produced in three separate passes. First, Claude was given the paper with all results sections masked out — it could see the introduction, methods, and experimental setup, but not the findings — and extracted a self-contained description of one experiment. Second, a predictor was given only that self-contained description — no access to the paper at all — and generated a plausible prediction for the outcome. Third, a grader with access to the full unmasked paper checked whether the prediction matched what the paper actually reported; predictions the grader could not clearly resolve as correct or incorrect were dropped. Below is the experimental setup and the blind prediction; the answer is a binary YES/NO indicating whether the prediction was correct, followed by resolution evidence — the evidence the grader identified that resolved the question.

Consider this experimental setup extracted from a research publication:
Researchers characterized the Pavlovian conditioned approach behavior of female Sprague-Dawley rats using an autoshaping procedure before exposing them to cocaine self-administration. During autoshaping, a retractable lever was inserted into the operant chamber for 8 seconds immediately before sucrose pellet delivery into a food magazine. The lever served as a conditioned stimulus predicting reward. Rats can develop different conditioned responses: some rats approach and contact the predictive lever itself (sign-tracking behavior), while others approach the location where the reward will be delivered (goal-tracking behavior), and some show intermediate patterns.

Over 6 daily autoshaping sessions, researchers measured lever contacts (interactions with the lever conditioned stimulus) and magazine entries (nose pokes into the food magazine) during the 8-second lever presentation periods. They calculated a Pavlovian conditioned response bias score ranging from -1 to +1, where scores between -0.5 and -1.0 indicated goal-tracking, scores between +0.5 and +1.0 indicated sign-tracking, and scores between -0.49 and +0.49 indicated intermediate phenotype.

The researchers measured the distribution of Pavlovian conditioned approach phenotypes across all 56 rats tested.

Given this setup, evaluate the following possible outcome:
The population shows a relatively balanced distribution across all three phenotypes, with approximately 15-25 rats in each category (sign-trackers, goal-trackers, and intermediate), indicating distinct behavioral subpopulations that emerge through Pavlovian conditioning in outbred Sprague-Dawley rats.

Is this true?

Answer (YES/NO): NO